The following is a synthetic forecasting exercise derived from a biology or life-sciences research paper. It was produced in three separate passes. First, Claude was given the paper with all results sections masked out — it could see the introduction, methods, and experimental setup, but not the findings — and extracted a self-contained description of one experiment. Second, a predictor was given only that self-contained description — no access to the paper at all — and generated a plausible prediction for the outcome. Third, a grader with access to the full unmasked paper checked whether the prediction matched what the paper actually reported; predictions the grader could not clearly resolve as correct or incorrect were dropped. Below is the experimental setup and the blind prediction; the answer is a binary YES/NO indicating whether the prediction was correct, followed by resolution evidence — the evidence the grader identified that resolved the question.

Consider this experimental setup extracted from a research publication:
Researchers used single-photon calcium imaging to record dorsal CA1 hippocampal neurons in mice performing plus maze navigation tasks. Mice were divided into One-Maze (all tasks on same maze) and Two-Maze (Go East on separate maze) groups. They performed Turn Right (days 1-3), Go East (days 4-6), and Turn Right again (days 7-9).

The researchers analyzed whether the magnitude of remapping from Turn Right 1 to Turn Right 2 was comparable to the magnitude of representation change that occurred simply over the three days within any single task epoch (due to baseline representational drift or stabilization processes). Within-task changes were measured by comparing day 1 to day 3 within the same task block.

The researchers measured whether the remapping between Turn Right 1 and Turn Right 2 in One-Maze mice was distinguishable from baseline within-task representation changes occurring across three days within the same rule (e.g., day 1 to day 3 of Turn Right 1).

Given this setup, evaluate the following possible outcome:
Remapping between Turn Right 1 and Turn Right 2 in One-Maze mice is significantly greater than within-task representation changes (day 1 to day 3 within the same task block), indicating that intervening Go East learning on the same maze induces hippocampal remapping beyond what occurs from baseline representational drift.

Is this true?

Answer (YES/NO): YES